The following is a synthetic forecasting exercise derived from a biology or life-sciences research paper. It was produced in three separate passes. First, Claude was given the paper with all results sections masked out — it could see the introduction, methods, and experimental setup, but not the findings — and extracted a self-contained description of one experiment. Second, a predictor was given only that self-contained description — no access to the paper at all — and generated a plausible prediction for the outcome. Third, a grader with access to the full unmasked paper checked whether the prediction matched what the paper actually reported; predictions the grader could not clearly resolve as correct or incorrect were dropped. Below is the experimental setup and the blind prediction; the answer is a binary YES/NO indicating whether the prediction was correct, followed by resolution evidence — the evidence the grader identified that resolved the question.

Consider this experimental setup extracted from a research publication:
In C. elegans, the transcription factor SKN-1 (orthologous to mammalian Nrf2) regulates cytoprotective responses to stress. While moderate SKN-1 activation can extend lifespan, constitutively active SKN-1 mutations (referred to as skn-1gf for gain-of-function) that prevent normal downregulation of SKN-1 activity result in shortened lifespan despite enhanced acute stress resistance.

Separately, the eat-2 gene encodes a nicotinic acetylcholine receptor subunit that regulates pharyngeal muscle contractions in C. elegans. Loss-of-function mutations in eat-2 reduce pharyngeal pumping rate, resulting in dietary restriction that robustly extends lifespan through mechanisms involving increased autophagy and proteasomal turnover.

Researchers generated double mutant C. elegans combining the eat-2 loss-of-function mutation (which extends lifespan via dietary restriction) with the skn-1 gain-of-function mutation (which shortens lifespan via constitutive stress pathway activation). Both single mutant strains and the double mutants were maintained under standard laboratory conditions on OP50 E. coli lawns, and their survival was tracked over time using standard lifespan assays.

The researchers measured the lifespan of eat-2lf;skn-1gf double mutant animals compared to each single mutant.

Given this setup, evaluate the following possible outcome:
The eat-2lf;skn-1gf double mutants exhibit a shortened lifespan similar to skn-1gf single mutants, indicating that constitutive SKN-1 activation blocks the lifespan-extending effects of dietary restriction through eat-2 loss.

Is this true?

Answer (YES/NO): YES